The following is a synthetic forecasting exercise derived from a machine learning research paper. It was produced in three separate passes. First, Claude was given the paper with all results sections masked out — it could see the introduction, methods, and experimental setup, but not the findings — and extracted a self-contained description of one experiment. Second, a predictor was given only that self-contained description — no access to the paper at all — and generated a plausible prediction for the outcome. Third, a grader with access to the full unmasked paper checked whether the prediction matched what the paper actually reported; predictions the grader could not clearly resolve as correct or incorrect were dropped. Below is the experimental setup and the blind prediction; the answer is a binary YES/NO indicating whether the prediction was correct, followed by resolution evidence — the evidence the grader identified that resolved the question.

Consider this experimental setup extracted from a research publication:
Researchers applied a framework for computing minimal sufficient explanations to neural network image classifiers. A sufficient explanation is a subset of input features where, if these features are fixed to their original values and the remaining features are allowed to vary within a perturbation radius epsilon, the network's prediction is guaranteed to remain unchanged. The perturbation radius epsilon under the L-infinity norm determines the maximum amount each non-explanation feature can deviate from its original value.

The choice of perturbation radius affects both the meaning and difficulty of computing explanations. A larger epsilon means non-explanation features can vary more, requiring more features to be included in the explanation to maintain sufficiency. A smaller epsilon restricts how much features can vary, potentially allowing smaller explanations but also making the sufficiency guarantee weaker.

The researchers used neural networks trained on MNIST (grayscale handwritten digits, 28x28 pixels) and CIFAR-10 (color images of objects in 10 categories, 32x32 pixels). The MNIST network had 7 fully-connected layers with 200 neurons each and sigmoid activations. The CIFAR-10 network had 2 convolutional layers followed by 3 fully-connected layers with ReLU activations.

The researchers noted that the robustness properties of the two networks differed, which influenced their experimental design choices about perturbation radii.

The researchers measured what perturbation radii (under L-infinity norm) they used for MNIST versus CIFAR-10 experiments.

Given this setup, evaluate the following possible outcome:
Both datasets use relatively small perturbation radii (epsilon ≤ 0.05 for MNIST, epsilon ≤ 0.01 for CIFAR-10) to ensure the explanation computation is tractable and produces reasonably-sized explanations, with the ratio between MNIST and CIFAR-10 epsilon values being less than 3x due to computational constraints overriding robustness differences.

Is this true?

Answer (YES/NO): NO